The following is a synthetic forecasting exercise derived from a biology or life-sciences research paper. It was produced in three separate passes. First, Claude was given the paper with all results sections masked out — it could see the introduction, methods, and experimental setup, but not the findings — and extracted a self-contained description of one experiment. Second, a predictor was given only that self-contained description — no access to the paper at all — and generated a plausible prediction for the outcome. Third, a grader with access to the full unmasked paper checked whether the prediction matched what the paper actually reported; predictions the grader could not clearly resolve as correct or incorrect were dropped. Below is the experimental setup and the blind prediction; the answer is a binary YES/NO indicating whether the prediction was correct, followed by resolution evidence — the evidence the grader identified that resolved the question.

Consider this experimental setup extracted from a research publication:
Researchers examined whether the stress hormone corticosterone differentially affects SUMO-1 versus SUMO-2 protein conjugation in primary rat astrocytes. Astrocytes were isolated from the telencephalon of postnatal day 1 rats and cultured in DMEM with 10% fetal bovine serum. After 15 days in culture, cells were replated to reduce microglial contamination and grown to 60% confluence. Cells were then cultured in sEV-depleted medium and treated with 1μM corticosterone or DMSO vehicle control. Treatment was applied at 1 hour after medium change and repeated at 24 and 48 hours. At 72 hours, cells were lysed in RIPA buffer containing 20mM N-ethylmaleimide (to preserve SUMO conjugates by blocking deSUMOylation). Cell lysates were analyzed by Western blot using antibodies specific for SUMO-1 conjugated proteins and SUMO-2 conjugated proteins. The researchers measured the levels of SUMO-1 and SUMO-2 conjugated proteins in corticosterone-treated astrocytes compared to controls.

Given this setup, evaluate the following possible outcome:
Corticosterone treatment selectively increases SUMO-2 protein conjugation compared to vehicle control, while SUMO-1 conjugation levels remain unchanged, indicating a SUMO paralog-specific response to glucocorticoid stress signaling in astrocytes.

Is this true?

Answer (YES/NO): YES